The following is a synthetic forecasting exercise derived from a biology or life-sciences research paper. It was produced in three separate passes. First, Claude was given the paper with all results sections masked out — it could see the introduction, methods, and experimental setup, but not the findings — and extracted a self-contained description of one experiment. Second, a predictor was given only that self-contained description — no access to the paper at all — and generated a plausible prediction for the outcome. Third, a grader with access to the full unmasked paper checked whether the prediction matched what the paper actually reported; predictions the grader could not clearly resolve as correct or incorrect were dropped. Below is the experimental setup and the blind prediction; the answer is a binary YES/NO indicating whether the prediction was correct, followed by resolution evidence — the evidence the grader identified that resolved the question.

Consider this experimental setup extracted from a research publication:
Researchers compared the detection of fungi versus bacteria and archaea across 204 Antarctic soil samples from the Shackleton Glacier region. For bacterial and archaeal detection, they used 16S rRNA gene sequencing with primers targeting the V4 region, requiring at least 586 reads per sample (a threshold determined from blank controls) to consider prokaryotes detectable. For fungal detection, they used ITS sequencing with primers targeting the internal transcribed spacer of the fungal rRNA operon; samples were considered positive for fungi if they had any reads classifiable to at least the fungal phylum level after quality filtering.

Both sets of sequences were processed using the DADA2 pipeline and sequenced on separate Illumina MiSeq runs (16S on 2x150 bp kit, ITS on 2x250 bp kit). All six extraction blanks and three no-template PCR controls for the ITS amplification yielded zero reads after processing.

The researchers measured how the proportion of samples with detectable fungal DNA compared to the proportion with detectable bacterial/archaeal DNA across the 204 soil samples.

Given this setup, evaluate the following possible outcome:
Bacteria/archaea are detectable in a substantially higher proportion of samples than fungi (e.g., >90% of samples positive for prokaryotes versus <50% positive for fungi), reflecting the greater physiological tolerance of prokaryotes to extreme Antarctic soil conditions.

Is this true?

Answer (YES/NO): NO